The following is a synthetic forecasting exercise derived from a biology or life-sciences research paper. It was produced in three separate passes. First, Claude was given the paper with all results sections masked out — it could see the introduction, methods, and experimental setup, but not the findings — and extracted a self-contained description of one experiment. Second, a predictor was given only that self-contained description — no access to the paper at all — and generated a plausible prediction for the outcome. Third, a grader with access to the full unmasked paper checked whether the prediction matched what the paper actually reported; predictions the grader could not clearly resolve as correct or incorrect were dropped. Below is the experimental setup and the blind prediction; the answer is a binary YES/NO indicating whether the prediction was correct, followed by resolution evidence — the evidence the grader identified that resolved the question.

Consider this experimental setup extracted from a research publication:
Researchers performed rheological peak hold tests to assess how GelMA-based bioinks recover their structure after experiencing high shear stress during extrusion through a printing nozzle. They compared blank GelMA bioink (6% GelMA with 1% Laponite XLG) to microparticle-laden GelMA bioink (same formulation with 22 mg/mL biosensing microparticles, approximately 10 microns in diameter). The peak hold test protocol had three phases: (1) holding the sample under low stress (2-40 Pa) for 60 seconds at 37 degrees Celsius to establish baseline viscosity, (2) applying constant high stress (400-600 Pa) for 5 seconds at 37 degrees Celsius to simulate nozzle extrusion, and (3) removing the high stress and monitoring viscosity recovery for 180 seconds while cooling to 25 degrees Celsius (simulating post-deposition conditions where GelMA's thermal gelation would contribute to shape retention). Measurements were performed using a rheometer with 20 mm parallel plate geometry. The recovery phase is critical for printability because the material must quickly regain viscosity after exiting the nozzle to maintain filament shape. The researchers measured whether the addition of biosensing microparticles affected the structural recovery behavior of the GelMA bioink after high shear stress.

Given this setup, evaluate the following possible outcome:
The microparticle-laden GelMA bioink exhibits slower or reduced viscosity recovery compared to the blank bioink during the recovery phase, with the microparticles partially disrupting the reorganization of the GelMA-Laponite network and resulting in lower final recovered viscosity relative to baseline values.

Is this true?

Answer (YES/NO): YES